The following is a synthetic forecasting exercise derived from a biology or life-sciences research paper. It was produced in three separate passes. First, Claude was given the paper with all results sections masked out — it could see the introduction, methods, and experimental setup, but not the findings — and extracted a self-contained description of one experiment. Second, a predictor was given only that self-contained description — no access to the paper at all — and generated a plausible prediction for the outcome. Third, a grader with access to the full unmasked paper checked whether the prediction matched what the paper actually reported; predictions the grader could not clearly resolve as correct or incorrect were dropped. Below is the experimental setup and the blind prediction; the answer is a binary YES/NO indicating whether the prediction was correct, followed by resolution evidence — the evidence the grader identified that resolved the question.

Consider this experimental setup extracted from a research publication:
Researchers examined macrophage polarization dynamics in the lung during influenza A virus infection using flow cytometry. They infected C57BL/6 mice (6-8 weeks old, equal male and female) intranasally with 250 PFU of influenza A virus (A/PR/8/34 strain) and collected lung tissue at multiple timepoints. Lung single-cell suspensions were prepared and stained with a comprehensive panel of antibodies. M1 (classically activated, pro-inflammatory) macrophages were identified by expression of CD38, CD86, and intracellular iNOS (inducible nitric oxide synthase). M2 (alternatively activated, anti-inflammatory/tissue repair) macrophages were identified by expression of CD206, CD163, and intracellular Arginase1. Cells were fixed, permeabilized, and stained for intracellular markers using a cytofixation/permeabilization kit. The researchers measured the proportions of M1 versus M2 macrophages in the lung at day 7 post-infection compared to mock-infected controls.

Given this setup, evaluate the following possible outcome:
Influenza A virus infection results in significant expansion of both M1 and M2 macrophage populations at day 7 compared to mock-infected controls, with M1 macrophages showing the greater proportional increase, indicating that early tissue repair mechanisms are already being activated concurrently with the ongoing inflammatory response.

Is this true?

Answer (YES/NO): NO